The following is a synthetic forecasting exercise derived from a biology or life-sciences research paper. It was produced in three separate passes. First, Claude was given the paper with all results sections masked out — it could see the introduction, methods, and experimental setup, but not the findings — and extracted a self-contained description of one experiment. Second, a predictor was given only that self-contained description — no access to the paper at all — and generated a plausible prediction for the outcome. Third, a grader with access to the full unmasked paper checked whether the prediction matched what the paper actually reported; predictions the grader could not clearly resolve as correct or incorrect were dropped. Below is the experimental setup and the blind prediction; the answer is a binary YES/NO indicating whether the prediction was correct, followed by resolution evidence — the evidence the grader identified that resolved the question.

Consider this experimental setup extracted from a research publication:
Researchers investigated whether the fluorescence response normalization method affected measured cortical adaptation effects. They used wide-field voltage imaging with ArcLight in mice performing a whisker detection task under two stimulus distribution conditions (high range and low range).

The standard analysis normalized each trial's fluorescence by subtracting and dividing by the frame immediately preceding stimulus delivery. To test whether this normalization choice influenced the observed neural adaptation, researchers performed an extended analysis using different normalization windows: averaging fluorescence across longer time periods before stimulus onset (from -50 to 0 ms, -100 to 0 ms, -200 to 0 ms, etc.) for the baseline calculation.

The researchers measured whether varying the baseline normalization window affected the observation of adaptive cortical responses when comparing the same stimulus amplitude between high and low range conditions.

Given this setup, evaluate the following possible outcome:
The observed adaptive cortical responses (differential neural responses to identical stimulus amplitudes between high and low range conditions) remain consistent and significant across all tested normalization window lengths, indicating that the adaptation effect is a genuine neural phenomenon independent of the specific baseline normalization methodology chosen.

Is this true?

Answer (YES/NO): YES